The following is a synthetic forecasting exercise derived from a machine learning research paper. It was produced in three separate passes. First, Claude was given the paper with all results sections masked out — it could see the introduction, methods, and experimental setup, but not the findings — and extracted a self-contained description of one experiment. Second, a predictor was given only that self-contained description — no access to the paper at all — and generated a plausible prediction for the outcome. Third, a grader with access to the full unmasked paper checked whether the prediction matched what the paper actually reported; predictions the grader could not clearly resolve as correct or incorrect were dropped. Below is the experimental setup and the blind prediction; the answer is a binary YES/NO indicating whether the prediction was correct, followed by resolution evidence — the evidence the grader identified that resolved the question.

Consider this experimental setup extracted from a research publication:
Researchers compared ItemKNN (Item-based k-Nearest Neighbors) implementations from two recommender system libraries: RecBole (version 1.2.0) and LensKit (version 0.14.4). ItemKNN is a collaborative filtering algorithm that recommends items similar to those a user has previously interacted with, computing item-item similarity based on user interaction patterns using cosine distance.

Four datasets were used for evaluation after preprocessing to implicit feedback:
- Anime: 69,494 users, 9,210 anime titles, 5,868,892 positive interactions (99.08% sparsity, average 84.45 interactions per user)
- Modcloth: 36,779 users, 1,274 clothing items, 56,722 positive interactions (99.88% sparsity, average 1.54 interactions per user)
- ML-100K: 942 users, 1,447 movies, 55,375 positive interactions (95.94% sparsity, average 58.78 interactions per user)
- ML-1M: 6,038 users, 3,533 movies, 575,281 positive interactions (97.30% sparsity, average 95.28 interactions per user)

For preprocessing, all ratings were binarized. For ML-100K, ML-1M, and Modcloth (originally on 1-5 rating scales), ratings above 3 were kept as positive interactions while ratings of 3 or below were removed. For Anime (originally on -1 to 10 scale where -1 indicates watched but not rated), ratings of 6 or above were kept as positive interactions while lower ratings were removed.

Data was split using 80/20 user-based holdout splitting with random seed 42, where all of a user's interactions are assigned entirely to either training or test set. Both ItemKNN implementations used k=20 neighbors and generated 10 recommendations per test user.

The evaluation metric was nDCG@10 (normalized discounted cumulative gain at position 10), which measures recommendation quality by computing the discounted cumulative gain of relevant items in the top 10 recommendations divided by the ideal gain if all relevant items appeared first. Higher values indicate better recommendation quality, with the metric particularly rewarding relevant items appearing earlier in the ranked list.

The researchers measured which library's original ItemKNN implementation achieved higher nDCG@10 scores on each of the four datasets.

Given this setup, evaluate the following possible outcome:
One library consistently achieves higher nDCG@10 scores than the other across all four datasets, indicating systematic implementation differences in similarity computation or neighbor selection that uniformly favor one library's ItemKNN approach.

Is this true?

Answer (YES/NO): NO